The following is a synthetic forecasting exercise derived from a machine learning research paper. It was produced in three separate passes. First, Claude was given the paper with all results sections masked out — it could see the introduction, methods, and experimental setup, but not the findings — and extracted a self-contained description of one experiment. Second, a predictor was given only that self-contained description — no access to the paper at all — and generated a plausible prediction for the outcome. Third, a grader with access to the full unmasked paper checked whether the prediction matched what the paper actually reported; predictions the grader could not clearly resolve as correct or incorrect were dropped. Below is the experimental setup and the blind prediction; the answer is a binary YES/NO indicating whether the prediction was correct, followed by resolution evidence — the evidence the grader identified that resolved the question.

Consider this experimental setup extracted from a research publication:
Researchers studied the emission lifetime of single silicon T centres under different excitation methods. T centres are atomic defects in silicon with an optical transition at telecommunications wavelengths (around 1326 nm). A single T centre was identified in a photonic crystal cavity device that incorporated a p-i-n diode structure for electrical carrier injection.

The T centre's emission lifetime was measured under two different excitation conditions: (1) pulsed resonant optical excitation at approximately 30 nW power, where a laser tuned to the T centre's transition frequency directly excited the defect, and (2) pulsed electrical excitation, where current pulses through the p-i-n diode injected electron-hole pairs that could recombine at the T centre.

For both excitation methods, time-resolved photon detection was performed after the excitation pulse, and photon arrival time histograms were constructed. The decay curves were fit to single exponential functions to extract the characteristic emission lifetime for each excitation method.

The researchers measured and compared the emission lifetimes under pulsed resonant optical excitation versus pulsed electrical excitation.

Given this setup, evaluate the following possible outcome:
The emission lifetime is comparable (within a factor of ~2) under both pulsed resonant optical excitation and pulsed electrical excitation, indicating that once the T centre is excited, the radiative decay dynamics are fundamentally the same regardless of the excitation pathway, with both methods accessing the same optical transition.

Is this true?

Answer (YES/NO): NO